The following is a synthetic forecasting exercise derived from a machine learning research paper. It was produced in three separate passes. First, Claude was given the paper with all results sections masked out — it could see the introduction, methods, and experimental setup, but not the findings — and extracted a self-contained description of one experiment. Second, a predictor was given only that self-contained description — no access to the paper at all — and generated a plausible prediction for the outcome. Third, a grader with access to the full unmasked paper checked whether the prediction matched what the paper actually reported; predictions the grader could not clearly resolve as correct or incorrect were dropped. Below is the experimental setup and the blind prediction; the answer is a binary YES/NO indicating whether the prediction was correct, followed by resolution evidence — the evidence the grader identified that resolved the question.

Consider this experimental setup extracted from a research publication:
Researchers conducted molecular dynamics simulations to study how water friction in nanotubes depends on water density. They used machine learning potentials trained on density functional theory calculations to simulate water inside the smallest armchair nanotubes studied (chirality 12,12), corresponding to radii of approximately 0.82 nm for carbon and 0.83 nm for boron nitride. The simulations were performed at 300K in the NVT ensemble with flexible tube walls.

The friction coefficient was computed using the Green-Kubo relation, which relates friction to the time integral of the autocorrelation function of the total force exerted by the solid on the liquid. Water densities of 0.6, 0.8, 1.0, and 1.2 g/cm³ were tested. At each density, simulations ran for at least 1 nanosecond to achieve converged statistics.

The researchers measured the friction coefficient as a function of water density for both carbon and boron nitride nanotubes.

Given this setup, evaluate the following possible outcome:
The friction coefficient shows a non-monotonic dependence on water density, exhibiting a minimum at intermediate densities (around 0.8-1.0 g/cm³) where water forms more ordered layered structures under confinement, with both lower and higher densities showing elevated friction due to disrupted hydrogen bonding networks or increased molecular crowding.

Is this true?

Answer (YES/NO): NO